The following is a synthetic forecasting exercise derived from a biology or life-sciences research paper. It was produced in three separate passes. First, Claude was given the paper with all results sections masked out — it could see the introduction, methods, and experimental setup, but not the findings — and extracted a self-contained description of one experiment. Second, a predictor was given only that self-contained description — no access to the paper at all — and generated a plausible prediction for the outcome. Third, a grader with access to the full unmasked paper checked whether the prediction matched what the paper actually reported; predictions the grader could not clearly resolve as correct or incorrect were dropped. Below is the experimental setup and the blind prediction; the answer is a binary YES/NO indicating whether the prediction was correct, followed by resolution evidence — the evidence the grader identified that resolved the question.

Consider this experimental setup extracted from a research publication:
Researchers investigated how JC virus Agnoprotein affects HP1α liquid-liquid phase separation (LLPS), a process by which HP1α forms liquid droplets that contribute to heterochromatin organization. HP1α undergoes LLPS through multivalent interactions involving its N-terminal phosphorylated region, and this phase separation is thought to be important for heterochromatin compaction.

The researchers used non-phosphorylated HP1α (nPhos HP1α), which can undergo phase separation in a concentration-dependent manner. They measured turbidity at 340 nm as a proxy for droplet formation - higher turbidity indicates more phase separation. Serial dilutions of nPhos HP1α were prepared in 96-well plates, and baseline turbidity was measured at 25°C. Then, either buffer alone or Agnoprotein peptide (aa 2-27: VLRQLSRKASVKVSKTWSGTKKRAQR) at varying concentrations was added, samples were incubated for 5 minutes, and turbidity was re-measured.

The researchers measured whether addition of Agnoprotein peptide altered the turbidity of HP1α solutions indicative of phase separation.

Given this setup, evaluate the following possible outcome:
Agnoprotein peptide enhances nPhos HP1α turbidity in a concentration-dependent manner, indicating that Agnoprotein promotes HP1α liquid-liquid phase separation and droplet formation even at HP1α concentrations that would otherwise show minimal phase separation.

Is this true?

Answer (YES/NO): YES